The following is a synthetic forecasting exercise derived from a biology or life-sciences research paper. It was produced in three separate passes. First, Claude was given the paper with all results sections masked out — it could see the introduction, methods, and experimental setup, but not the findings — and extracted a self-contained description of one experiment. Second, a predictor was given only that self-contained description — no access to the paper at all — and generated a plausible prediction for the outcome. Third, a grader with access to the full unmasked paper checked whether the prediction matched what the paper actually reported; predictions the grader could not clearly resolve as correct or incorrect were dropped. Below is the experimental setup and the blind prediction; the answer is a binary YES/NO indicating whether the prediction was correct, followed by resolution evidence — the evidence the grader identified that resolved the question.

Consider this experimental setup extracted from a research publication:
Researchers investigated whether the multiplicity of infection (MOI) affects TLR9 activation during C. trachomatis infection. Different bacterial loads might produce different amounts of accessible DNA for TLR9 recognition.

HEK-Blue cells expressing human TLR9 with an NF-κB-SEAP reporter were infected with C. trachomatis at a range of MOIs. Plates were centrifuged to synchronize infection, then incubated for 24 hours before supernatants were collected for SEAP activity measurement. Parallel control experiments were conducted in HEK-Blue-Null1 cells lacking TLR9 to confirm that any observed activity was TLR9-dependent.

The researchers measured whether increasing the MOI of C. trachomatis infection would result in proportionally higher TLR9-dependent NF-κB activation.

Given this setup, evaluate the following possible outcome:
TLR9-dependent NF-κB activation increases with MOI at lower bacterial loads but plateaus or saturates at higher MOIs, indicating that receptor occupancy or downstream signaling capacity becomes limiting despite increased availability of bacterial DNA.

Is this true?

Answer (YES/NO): NO